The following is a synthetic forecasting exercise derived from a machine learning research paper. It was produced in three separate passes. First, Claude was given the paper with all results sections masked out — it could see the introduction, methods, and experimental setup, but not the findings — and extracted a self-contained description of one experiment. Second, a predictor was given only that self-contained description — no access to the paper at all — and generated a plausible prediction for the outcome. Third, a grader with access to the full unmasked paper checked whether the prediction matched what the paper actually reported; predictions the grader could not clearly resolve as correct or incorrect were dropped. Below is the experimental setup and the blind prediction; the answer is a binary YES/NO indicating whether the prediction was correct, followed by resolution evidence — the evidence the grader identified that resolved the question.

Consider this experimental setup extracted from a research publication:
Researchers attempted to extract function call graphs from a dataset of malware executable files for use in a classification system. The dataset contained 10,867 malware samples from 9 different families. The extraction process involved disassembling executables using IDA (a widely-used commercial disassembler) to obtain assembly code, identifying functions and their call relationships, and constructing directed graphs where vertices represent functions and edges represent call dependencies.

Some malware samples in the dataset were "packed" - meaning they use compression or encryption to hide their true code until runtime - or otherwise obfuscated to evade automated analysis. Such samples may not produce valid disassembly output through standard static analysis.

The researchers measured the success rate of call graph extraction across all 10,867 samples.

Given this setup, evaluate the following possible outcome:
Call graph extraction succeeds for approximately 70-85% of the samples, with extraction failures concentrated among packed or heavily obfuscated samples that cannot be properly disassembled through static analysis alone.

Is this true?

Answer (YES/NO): NO